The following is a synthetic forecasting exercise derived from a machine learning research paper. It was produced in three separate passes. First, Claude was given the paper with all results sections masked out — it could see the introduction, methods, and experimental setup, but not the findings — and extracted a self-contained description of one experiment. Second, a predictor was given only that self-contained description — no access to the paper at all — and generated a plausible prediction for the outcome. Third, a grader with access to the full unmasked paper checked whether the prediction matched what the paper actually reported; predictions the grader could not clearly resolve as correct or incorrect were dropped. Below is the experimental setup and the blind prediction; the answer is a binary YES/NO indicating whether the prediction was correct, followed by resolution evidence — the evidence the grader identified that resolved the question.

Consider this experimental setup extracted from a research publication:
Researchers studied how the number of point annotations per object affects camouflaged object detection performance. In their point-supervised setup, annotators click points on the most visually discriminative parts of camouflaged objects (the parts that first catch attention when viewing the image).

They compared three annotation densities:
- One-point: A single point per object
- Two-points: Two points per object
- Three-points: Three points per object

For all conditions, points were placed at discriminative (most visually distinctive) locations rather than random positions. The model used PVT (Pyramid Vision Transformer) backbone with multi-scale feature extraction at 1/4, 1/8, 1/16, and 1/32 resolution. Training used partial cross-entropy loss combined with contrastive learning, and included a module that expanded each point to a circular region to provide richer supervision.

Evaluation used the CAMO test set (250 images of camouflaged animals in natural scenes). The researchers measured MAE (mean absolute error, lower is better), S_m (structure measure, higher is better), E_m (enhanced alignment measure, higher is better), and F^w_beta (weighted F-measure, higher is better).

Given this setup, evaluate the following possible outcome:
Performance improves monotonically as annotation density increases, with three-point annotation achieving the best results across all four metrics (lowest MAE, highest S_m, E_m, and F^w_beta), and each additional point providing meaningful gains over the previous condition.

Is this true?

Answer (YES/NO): NO